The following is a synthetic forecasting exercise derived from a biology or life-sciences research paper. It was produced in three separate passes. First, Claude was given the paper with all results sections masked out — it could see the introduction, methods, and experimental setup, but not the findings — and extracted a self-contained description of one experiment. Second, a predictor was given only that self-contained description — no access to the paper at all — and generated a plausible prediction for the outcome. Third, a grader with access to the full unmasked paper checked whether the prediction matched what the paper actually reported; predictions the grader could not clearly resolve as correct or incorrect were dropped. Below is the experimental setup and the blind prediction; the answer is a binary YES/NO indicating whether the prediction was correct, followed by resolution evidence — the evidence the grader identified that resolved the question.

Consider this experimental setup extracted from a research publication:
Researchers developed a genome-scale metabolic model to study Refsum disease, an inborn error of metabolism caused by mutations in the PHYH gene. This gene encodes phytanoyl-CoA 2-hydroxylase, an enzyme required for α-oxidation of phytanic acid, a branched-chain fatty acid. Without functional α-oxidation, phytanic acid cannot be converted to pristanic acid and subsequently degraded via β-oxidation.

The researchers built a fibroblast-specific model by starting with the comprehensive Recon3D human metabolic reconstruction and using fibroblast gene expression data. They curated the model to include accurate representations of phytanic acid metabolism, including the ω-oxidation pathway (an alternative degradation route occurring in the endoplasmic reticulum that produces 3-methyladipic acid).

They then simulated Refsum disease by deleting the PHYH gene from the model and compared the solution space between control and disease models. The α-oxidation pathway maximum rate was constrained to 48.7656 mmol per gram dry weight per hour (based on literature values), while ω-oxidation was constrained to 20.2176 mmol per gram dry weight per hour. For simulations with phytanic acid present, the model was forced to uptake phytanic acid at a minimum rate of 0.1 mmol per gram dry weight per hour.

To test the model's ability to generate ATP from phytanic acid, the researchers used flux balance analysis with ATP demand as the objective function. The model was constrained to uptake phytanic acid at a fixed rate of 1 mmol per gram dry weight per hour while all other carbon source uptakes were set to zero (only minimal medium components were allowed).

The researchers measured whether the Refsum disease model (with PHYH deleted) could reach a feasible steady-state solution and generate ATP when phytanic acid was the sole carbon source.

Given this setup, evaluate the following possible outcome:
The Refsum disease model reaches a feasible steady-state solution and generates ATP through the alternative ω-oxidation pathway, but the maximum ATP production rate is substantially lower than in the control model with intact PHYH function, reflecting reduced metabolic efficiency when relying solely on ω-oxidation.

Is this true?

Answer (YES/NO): NO